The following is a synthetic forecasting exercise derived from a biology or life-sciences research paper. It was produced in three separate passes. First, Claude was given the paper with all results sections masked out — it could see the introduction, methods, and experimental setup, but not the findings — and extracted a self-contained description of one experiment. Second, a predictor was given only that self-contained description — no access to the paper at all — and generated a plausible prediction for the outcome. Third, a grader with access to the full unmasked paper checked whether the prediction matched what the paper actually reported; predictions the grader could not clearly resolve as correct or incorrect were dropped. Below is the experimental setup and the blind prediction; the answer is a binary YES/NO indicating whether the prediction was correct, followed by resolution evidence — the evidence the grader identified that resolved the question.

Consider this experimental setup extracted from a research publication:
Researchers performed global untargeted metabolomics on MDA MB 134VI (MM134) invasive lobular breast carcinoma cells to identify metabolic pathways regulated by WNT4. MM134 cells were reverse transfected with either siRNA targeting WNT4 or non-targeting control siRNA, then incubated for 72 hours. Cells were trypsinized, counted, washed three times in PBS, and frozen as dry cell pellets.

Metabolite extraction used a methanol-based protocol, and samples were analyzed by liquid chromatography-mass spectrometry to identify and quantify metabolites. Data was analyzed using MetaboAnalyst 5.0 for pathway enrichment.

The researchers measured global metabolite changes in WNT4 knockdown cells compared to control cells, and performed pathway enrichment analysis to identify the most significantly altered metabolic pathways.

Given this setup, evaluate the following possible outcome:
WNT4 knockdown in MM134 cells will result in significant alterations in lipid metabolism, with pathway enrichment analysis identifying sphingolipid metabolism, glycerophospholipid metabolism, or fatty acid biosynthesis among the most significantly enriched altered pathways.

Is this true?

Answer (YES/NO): YES